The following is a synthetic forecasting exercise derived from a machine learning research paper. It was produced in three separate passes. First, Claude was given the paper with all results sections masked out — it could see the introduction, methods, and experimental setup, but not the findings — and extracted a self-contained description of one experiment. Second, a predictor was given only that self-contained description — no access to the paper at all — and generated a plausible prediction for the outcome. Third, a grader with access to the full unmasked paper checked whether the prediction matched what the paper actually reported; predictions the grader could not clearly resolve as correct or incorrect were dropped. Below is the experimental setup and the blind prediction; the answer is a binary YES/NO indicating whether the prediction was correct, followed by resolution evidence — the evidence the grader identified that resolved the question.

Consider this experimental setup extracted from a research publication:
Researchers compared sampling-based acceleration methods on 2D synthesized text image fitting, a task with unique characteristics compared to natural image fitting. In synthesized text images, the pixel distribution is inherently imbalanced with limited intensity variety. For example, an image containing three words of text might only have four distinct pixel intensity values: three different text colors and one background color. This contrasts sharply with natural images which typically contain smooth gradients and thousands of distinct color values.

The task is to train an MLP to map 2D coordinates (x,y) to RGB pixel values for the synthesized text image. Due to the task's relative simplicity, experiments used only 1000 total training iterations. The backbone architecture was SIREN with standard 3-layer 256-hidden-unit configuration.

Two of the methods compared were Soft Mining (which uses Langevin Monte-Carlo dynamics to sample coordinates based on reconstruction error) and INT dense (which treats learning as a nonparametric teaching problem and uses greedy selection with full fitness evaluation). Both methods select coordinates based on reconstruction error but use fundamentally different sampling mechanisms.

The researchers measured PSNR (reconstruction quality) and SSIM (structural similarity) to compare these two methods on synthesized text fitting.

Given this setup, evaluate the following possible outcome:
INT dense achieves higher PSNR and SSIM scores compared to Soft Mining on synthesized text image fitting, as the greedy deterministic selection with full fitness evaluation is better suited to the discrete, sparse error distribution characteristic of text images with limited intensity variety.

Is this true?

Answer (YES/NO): NO